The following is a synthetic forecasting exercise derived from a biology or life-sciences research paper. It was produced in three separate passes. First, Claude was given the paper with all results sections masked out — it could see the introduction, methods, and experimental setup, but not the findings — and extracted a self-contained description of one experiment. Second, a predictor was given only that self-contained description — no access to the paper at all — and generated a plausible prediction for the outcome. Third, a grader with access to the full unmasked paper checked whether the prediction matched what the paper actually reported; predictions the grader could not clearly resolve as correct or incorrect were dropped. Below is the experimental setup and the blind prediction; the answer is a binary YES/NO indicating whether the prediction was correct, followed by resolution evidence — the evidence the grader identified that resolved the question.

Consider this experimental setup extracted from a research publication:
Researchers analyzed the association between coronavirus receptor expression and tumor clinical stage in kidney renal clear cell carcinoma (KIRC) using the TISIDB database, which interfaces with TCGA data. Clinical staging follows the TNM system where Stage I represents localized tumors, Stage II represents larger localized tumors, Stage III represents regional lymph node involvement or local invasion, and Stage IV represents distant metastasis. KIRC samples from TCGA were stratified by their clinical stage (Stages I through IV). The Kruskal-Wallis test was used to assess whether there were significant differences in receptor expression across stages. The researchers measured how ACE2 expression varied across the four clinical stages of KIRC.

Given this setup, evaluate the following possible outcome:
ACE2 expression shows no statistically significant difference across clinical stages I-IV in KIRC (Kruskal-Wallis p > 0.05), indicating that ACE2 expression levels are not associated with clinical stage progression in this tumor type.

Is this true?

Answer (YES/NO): NO